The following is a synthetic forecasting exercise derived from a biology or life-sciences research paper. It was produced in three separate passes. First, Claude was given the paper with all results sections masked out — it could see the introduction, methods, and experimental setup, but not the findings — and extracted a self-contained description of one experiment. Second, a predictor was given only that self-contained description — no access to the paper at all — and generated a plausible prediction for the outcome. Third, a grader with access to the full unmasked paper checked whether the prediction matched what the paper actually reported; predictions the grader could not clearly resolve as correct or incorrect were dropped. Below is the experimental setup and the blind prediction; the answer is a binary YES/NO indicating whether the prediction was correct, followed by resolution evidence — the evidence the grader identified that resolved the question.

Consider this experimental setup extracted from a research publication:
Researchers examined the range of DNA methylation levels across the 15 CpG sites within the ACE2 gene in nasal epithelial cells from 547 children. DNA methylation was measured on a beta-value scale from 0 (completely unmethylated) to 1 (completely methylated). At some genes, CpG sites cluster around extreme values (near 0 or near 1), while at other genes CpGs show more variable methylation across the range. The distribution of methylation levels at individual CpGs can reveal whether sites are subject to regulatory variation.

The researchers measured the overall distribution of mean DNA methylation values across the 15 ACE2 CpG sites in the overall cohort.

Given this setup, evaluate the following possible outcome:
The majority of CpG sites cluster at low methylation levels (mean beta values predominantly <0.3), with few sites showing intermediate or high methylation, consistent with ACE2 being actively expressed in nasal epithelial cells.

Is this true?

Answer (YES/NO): NO